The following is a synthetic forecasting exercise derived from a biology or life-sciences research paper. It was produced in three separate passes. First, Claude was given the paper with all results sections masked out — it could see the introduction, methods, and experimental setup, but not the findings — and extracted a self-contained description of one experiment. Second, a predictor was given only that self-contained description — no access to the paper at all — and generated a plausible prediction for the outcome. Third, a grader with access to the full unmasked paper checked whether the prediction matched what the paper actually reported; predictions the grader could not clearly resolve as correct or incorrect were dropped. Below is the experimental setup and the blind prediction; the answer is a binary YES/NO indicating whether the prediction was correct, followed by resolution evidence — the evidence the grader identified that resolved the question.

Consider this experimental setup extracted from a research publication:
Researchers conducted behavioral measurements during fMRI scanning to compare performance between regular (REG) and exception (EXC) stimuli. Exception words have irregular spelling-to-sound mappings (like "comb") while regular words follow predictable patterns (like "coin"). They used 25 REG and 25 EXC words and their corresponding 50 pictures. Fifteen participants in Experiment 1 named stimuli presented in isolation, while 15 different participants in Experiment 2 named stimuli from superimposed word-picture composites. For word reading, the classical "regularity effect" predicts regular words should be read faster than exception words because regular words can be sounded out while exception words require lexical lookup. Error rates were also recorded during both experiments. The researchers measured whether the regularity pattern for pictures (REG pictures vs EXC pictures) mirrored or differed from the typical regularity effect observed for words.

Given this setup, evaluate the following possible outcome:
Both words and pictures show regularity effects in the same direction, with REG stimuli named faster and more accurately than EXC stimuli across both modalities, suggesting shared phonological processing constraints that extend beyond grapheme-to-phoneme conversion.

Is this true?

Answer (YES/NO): NO